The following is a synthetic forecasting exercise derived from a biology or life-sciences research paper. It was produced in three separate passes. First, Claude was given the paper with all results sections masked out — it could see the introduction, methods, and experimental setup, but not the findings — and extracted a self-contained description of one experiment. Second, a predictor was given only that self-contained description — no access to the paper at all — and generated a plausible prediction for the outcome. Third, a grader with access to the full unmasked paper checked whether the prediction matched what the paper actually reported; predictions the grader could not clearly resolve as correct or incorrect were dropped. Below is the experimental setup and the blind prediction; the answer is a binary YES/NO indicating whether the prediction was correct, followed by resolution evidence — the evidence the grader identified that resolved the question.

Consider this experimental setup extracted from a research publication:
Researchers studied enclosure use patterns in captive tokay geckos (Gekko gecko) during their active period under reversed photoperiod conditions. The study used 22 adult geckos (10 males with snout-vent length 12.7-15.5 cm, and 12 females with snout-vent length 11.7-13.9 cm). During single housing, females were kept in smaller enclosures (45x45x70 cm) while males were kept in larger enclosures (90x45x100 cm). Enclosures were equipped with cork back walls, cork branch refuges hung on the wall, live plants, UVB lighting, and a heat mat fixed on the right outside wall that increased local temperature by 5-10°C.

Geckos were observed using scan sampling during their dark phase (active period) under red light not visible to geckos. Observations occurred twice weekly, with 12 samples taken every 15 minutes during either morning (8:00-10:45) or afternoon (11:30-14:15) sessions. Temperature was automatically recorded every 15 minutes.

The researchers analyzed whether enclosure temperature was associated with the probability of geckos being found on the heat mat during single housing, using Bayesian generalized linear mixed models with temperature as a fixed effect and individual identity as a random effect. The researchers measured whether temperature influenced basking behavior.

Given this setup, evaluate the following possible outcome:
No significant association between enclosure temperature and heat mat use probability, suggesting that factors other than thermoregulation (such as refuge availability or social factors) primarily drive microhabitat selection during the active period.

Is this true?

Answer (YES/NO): NO